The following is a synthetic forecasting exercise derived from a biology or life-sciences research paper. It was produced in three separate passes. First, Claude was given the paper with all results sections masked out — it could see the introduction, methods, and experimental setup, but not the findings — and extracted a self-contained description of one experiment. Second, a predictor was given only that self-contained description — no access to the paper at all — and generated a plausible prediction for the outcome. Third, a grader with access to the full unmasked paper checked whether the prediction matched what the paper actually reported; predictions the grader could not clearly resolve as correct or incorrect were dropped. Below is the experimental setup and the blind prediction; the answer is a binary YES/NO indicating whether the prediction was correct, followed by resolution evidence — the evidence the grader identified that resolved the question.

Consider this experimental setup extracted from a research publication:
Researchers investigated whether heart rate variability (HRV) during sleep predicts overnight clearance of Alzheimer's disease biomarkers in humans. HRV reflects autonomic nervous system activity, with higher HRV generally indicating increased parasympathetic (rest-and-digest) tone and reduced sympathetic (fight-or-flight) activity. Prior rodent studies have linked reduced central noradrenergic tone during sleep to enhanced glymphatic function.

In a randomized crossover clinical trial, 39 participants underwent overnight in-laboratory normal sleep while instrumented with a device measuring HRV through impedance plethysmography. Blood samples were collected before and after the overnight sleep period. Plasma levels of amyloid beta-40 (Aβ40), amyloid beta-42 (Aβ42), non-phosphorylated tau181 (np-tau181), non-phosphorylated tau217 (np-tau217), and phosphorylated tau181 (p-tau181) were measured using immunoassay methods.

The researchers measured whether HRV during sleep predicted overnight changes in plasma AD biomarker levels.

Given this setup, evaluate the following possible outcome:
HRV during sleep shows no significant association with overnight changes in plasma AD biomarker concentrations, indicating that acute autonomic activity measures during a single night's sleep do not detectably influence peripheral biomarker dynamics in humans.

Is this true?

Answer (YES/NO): NO